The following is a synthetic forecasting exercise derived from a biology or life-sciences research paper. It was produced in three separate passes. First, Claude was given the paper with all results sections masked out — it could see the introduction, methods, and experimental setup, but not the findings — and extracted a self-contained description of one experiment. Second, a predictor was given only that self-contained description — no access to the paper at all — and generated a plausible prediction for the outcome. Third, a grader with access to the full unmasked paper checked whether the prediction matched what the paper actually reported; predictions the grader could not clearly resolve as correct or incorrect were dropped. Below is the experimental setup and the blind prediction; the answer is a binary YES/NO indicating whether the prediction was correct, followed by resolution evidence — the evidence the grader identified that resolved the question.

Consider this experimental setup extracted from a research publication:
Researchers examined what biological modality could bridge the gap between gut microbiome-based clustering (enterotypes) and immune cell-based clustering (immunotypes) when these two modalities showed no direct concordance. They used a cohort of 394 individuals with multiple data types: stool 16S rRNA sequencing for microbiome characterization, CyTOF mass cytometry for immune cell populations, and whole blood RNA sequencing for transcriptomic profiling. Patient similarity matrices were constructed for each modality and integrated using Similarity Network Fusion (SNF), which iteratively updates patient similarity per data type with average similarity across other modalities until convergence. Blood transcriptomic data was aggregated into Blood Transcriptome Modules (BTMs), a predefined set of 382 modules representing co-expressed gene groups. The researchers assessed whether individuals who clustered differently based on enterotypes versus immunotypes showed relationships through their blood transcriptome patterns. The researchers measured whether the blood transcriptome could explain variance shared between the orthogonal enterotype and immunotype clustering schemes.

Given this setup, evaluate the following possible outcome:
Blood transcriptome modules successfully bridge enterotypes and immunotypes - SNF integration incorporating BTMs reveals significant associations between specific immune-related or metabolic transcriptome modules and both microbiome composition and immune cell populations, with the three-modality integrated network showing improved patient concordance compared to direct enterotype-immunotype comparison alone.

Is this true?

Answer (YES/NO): NO